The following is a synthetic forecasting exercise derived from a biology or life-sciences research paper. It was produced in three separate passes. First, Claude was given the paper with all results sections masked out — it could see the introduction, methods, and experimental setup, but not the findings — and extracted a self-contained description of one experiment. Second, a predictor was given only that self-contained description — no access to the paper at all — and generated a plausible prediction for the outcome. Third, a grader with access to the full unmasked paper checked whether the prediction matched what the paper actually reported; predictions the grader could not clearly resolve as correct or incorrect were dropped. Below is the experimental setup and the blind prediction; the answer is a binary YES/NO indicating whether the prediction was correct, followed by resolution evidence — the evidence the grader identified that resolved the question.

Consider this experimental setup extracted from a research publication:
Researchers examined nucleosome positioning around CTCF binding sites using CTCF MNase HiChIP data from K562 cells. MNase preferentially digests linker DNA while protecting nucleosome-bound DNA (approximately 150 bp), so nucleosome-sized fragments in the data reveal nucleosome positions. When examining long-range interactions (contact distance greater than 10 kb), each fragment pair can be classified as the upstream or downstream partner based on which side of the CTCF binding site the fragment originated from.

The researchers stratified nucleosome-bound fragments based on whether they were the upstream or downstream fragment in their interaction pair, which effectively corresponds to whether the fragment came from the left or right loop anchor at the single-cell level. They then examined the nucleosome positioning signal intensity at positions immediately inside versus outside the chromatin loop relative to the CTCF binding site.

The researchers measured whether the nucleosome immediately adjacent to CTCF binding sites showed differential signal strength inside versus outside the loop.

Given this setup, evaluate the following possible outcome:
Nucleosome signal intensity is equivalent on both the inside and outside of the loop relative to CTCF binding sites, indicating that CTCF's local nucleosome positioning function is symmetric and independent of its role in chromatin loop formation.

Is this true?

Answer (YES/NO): NO